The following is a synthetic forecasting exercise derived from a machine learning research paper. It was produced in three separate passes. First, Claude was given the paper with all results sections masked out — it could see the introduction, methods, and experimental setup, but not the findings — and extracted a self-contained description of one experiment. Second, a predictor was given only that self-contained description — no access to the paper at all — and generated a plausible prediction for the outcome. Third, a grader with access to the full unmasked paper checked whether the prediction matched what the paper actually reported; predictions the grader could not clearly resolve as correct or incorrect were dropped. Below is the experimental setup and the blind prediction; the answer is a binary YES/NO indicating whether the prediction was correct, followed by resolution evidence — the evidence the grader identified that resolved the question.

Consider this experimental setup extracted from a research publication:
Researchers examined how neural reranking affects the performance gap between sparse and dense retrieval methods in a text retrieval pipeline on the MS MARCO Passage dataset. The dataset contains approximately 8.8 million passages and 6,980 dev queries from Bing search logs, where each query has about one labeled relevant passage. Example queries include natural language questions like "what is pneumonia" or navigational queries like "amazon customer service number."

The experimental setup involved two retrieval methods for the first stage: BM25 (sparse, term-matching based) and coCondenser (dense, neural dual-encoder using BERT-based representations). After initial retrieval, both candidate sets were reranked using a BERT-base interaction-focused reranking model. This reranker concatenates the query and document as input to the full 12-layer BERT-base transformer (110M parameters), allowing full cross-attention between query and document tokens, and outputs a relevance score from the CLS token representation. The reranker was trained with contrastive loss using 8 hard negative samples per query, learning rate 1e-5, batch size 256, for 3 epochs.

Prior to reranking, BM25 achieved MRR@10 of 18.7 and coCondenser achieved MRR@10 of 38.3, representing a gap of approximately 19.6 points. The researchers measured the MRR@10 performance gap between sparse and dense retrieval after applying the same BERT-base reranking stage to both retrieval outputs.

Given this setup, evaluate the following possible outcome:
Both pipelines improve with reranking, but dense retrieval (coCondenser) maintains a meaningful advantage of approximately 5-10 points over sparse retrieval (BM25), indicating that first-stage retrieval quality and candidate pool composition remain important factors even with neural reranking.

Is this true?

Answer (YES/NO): YES